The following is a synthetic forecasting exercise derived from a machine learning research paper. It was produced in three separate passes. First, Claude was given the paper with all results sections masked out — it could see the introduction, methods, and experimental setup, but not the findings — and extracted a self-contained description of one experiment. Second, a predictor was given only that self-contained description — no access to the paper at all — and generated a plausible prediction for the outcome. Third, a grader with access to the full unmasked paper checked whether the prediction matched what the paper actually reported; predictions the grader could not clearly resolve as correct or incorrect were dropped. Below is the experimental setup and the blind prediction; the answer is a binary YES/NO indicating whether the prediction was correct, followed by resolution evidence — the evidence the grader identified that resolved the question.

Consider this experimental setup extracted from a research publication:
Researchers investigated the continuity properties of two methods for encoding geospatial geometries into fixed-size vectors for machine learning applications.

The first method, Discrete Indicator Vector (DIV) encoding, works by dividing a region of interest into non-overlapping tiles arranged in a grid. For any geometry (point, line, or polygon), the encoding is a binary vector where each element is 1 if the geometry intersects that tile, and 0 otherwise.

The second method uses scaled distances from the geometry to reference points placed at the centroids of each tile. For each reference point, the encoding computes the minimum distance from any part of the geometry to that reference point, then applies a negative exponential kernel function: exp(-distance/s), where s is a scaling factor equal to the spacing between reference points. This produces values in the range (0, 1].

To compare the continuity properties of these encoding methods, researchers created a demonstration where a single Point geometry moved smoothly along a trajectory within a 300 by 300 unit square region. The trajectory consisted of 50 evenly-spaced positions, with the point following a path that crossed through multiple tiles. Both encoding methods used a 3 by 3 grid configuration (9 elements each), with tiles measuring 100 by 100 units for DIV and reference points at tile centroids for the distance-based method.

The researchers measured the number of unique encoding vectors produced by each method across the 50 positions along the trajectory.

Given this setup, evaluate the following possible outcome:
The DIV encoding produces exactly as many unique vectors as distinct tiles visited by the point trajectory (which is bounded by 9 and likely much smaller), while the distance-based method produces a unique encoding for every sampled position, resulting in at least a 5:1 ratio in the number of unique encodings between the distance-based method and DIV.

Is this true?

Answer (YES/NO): YES